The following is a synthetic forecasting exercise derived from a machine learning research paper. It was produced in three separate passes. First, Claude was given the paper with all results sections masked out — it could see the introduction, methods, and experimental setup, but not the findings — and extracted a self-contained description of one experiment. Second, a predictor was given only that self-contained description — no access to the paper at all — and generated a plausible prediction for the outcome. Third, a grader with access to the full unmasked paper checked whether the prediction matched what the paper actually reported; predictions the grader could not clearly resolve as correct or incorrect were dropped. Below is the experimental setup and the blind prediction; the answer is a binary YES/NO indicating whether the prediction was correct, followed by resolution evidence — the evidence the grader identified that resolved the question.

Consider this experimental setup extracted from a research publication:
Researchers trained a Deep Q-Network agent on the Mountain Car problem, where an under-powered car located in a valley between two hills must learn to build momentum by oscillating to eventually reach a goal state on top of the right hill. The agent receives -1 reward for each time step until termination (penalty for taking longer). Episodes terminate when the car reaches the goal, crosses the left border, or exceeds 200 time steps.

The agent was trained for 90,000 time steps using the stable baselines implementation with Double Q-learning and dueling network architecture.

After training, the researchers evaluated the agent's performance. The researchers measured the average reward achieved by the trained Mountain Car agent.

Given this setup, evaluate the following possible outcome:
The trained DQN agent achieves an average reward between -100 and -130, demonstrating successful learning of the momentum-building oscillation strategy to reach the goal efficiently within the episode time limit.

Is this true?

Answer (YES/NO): YES